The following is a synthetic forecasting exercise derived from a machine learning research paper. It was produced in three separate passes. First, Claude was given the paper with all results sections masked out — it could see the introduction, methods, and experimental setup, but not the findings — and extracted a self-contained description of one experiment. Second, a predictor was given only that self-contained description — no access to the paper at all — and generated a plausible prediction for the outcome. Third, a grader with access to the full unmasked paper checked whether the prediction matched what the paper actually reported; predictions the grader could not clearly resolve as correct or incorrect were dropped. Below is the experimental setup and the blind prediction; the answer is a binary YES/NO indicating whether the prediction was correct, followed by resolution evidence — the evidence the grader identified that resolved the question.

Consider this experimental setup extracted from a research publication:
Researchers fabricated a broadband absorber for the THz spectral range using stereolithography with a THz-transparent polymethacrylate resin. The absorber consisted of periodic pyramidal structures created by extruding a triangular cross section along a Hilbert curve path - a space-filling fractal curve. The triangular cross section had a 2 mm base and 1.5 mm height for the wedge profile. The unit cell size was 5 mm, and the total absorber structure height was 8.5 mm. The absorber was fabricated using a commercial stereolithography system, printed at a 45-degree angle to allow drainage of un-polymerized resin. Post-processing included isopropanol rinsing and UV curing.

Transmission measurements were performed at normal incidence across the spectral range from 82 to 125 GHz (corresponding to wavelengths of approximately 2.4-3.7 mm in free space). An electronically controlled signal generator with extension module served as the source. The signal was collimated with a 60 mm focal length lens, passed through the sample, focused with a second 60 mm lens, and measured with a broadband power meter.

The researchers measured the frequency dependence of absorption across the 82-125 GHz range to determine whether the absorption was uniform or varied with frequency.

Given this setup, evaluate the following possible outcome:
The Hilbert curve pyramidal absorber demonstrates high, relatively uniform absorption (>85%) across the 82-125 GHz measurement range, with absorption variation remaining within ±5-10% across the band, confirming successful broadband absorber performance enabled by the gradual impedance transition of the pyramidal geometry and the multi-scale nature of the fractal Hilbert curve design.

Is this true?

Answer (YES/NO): YES